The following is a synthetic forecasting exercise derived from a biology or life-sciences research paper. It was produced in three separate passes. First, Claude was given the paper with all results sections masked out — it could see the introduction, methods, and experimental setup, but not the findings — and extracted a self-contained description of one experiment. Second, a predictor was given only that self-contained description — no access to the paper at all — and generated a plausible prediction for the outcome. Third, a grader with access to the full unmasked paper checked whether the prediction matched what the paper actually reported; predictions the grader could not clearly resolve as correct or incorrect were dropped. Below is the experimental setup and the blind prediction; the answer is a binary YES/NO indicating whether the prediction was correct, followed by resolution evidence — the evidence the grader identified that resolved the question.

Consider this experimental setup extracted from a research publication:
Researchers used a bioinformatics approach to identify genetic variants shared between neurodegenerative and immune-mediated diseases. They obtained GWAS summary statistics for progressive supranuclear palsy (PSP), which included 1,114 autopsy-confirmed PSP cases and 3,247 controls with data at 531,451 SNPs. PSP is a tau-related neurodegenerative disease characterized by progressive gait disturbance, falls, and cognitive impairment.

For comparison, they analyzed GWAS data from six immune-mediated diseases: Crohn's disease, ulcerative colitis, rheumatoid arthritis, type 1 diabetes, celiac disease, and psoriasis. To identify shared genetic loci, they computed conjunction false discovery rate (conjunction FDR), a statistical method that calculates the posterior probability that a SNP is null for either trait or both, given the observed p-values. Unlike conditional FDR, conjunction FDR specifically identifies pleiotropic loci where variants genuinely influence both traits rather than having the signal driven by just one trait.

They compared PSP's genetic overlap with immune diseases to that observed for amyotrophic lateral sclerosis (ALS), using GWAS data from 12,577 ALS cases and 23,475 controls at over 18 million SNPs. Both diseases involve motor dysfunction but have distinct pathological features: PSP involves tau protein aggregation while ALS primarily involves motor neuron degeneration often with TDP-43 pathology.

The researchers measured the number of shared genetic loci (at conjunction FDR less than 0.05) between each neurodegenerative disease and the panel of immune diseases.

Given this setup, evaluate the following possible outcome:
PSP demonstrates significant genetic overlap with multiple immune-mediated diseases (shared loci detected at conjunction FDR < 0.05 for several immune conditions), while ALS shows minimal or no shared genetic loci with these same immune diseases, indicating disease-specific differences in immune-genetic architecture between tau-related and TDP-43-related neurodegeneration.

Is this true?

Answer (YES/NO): YES